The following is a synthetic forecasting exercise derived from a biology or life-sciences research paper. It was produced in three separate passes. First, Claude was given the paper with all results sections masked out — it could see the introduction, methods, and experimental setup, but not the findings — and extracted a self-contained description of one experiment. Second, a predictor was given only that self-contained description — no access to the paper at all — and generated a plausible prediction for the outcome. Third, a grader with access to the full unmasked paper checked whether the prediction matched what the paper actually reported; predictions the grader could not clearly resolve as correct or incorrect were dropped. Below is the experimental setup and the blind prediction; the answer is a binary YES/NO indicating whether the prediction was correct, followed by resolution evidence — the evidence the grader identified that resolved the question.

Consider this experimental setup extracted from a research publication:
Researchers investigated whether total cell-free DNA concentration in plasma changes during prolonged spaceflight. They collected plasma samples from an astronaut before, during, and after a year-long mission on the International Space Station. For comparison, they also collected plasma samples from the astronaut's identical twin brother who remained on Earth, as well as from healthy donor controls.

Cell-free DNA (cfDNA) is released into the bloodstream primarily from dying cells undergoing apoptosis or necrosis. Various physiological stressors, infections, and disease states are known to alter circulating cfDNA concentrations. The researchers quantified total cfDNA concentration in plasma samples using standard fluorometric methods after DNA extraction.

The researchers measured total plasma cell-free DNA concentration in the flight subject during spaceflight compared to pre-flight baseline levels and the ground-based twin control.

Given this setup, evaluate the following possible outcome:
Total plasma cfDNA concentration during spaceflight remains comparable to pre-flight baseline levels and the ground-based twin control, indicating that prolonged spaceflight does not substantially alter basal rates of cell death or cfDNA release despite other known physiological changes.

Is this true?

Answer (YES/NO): YES